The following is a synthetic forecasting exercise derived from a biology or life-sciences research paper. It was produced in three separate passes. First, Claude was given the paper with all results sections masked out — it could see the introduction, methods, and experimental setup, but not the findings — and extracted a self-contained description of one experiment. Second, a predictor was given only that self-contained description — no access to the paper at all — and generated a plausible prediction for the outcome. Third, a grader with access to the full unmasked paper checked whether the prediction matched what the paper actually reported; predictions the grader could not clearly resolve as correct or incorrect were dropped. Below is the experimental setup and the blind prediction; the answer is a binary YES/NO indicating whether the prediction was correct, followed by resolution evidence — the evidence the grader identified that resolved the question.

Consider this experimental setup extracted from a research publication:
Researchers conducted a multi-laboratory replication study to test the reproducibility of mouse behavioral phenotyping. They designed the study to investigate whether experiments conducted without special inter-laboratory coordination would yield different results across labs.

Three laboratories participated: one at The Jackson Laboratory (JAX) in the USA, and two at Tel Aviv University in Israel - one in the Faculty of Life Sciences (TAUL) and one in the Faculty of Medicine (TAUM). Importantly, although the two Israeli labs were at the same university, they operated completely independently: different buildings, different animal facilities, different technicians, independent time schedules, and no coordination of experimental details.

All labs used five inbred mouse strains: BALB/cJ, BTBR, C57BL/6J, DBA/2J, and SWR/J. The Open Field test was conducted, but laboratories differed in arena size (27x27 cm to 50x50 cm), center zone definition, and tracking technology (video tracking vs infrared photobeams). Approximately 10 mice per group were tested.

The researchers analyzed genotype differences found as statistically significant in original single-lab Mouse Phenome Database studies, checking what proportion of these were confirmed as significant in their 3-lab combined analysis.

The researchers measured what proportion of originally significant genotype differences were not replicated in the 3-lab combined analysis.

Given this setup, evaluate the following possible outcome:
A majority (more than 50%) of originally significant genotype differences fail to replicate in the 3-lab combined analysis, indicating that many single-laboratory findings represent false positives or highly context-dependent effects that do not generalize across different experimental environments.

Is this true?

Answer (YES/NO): YES